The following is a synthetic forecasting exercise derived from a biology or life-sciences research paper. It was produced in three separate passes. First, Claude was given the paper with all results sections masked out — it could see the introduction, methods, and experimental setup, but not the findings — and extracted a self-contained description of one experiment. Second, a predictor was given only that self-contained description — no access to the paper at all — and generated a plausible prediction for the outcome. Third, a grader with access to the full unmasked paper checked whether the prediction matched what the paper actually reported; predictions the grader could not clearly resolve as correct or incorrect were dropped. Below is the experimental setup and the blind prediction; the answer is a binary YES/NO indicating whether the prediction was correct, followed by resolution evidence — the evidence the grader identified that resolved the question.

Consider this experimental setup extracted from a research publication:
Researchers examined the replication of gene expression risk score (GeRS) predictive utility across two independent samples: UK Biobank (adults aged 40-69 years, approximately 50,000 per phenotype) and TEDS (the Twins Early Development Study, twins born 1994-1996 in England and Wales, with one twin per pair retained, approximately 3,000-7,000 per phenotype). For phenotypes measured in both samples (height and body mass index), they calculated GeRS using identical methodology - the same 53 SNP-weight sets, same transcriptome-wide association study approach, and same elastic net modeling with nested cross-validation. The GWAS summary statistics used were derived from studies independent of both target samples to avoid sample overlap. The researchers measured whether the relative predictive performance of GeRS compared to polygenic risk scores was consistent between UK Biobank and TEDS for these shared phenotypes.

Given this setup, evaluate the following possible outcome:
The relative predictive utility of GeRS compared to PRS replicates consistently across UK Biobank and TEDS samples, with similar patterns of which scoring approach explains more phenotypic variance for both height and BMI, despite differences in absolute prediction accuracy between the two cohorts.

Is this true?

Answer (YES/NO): NO